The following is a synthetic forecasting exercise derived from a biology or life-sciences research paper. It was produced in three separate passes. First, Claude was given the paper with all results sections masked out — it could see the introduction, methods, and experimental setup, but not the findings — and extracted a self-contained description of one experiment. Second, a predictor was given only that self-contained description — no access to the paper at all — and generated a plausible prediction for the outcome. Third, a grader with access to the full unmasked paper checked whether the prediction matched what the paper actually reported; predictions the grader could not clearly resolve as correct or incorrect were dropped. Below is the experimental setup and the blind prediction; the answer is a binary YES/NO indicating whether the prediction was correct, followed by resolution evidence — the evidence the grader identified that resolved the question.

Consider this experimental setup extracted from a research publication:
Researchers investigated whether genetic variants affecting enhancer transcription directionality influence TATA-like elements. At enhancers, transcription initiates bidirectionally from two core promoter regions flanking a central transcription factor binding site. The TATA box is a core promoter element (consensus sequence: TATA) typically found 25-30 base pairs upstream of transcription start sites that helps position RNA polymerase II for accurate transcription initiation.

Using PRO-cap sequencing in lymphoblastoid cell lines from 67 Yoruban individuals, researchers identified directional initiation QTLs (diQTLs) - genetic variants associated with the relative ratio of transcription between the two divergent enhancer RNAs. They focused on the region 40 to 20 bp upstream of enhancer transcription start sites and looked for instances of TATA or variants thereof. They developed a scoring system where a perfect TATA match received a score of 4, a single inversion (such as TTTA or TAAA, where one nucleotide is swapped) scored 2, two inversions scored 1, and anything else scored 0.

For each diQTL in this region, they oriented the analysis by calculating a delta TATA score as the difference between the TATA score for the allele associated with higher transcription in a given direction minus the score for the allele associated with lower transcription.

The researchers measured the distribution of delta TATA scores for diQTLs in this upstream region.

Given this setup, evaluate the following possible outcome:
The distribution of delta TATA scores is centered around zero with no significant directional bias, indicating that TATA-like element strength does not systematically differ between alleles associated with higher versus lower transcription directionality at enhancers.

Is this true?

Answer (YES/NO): NO